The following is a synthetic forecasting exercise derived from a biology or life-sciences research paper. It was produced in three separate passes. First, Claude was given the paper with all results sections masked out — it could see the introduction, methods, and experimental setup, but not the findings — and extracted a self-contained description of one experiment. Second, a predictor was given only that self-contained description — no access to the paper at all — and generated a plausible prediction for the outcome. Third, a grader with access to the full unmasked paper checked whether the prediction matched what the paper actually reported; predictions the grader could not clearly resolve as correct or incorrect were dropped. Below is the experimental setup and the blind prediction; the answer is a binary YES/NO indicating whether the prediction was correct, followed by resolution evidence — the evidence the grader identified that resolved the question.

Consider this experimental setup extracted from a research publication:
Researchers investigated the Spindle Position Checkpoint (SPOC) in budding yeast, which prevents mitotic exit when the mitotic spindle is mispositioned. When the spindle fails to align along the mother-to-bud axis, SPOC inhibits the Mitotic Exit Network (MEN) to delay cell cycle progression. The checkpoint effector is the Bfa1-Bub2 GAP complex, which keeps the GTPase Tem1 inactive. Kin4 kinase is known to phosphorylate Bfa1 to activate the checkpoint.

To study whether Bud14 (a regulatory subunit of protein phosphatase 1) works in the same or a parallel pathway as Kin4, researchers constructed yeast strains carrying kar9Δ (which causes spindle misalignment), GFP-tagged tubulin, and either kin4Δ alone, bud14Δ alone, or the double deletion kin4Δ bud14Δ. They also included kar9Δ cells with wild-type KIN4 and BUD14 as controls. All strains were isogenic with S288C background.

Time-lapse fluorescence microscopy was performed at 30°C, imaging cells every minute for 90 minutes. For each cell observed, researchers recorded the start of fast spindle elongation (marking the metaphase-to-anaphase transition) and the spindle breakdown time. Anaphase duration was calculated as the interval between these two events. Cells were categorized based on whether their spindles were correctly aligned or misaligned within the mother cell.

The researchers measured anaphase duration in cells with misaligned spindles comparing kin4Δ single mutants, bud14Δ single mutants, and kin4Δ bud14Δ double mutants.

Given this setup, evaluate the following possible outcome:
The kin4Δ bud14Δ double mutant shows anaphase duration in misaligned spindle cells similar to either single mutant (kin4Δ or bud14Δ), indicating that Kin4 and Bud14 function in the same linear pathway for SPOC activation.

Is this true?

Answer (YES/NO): NO